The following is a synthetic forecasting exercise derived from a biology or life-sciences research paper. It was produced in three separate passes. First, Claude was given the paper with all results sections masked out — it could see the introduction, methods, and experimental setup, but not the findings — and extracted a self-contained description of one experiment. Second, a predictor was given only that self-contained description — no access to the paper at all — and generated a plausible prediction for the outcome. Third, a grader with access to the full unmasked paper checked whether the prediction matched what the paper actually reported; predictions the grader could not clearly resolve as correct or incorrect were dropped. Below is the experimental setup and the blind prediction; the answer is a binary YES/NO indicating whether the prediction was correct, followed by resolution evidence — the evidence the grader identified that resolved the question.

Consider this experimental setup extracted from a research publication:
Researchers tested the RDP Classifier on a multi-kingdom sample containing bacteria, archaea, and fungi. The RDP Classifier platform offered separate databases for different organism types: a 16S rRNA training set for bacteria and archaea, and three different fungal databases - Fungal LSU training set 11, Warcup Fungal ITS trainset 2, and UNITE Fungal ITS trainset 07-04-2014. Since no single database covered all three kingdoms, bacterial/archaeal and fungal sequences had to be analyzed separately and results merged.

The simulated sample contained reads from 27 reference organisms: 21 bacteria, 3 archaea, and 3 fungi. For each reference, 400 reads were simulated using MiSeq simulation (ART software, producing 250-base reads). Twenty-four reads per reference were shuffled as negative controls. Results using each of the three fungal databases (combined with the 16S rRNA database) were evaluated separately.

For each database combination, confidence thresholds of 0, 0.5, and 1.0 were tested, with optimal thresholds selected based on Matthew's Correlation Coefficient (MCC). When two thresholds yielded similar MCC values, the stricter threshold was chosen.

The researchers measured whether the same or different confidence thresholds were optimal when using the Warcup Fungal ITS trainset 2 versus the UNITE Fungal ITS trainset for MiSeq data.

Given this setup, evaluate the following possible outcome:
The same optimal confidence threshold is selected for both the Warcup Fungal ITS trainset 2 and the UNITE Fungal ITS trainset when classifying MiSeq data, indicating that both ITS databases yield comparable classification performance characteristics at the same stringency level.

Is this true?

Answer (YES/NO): NO